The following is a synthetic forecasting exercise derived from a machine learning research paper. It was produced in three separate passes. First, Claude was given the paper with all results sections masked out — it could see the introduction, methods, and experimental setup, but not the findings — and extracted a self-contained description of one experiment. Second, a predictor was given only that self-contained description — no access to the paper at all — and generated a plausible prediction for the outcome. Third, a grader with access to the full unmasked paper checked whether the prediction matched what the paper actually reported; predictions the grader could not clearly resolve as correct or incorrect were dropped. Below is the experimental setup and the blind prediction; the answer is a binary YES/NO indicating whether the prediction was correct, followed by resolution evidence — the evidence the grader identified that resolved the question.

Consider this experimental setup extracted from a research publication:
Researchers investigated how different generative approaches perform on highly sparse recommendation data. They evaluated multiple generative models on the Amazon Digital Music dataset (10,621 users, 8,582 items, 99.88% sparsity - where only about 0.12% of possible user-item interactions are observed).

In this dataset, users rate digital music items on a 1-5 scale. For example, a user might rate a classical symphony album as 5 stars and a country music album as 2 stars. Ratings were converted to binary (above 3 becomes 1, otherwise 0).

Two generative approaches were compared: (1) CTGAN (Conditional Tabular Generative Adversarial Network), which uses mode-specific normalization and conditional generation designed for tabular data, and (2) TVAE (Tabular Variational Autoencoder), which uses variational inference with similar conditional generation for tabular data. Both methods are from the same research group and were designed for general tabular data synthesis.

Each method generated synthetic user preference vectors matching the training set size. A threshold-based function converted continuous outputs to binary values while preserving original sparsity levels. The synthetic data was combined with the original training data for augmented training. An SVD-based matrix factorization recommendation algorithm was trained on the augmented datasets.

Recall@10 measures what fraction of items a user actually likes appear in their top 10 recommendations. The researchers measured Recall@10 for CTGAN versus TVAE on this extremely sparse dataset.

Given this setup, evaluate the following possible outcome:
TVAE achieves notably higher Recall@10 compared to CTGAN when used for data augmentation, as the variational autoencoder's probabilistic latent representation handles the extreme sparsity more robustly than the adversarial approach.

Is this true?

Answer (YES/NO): YES